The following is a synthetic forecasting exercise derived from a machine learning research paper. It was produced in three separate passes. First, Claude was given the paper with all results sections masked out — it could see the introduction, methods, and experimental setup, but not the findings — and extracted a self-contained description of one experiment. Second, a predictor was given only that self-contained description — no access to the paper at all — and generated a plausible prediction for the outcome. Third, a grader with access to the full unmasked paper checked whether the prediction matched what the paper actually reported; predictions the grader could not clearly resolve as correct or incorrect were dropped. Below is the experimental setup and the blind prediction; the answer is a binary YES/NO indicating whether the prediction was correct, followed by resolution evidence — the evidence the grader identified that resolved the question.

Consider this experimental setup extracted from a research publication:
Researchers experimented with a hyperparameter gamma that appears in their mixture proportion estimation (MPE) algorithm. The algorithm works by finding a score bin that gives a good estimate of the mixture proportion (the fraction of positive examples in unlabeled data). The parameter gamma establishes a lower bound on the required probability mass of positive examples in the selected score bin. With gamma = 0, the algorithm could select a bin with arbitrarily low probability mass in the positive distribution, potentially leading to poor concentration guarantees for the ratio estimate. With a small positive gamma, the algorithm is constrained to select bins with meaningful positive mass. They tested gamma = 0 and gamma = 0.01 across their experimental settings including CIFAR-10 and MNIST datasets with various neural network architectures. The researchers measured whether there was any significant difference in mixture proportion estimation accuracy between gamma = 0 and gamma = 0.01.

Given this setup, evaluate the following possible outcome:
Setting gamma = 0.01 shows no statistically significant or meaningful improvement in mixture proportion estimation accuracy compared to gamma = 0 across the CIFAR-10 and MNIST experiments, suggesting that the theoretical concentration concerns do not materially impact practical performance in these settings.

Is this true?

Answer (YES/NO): YES